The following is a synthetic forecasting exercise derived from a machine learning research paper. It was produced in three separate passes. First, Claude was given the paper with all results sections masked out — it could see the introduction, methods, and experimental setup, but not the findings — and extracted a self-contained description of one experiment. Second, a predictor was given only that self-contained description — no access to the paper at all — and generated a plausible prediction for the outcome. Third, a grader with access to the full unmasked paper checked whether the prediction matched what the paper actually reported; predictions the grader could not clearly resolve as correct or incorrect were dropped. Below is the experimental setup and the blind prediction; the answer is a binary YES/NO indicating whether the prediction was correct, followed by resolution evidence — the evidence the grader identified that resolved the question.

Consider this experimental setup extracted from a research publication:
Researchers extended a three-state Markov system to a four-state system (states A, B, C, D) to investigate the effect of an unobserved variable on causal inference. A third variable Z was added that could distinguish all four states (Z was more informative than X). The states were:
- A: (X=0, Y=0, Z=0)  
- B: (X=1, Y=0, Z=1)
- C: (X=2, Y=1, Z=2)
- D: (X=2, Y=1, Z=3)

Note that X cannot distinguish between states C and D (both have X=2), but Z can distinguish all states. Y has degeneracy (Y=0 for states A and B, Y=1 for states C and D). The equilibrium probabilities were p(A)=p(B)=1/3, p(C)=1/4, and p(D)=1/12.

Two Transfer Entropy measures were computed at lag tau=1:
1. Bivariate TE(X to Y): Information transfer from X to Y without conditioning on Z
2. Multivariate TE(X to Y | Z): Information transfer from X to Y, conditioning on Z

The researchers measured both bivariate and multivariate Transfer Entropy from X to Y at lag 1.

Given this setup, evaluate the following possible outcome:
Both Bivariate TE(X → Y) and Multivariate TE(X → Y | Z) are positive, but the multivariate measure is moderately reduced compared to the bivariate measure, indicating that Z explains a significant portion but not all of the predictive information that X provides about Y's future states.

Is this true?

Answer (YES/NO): NO